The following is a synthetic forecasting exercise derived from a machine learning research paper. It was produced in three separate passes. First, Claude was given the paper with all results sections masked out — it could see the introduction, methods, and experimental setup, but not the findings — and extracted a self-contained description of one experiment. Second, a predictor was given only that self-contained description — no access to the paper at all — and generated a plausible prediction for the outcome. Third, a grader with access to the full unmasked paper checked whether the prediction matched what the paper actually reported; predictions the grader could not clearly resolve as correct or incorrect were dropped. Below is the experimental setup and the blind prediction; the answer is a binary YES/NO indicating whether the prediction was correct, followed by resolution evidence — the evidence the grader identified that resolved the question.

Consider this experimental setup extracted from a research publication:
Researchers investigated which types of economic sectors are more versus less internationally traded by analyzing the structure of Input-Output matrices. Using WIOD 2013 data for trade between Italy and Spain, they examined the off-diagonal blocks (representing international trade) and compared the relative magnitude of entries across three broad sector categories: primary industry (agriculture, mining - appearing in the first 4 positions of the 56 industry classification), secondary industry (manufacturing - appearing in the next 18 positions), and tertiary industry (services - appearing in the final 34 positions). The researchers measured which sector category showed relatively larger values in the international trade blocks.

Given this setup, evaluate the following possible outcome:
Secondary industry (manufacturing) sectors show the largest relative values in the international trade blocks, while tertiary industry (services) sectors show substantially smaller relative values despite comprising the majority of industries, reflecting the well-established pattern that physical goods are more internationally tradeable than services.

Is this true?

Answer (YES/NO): YES